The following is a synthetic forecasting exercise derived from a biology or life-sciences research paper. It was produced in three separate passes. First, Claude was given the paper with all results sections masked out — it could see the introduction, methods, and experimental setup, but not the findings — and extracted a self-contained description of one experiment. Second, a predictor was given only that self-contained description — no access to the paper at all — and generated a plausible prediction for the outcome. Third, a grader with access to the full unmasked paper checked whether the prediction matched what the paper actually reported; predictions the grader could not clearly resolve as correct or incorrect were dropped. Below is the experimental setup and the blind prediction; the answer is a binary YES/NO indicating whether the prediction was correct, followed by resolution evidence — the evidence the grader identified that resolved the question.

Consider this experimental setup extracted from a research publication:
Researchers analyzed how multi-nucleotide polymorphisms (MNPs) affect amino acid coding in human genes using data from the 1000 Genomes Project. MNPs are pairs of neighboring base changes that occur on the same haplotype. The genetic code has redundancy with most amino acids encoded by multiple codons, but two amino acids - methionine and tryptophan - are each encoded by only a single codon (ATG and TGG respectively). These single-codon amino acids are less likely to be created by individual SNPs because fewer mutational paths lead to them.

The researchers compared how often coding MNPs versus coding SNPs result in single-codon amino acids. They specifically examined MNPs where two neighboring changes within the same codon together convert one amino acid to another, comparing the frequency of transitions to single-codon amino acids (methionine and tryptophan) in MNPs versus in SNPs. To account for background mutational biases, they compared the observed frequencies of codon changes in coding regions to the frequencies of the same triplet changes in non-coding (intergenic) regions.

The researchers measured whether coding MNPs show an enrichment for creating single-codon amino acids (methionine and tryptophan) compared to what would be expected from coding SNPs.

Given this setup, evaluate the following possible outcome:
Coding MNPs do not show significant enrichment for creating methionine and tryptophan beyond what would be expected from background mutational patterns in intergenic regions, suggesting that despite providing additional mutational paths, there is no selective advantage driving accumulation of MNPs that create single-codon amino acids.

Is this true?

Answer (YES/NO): NO